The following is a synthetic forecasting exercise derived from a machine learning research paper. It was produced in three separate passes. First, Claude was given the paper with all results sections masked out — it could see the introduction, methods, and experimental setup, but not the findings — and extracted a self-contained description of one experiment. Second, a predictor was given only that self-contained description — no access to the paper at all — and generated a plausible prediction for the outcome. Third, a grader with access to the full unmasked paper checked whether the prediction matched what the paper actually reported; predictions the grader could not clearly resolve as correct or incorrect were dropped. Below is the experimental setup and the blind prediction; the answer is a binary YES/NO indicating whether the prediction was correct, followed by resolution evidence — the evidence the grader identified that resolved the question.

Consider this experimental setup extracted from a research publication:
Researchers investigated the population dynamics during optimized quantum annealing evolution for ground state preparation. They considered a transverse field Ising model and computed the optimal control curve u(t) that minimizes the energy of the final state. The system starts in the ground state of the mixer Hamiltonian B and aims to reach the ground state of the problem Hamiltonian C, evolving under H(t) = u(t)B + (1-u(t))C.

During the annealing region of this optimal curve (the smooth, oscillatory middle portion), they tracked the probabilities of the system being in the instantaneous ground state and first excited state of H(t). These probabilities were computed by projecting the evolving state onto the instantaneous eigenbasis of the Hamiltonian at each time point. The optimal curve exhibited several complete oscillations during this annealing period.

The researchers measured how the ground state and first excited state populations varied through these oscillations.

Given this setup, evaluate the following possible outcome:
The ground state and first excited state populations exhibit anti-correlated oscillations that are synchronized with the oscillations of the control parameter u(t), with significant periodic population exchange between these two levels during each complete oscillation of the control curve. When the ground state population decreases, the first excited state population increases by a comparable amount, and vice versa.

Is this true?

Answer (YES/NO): NO